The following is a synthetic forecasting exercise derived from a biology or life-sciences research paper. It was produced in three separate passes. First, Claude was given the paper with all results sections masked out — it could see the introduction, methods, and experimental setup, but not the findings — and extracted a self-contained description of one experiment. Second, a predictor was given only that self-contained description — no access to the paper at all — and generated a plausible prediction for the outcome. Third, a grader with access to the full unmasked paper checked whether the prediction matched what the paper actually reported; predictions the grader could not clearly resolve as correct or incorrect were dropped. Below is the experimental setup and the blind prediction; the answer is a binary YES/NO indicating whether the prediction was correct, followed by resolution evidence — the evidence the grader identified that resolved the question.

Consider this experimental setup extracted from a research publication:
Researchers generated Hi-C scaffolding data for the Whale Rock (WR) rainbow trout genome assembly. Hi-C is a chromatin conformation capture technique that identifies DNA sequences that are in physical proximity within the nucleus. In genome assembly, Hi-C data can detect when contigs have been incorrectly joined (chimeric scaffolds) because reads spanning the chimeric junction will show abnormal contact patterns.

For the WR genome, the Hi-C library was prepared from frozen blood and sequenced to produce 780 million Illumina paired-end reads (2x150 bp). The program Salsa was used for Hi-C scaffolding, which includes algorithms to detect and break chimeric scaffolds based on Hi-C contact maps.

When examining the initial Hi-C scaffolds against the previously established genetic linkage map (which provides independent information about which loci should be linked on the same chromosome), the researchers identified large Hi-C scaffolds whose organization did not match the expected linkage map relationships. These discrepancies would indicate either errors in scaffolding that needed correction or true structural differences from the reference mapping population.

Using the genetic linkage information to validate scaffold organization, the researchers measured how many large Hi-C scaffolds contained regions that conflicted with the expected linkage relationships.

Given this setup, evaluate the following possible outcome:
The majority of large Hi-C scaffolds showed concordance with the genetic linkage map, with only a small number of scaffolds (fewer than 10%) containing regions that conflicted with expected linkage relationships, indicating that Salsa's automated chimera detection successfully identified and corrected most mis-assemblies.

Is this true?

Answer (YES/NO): YES